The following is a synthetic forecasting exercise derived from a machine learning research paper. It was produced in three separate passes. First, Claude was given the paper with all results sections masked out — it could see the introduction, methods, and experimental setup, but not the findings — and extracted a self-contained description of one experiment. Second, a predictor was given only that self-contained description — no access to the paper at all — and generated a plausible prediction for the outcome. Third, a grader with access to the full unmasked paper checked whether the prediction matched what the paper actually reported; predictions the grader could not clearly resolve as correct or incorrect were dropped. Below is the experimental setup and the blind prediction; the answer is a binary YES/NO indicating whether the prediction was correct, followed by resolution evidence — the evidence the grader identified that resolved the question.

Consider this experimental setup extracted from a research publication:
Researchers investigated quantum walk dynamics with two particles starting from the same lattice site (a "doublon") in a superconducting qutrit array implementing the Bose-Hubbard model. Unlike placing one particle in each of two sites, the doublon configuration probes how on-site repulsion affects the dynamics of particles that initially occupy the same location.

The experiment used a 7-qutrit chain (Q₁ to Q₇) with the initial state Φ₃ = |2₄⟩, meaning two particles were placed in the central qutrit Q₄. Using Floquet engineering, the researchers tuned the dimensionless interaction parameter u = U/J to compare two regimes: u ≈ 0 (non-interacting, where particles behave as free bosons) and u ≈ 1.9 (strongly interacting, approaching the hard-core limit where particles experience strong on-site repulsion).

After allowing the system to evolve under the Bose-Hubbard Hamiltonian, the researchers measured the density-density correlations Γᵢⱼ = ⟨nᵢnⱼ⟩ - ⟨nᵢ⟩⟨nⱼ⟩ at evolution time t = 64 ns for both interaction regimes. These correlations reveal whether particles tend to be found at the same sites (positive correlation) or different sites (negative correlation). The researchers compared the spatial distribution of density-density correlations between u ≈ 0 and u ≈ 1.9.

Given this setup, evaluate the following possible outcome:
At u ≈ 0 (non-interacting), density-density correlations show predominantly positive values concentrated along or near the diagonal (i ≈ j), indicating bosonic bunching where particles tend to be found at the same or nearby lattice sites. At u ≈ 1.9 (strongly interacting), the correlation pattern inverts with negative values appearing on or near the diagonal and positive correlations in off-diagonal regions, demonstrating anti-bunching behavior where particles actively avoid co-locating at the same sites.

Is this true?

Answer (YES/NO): NO